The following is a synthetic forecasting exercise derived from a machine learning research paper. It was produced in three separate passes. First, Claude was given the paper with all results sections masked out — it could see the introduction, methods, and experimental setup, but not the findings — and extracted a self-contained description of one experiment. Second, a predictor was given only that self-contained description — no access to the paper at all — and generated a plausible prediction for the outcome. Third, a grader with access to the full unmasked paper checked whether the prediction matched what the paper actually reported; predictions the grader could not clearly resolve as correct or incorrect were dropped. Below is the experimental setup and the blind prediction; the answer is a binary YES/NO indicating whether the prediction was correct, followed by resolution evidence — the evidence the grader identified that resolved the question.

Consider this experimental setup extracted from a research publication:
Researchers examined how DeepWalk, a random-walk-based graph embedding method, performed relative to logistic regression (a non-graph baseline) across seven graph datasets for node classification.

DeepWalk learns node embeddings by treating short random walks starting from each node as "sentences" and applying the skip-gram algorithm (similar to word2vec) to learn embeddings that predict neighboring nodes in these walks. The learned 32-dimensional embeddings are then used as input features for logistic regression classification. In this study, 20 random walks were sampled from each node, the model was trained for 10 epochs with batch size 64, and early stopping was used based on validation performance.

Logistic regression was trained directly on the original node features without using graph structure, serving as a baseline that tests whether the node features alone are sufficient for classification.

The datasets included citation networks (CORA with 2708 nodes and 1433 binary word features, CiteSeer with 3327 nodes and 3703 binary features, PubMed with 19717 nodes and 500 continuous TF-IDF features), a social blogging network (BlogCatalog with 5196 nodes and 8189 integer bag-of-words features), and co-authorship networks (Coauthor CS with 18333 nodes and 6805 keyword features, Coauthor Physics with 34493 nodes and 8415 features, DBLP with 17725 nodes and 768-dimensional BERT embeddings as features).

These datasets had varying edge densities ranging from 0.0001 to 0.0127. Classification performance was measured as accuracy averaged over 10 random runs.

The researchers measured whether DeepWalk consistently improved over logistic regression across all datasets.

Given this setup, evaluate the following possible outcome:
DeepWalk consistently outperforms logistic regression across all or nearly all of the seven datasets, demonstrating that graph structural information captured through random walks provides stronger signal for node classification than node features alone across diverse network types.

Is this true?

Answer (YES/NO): NO